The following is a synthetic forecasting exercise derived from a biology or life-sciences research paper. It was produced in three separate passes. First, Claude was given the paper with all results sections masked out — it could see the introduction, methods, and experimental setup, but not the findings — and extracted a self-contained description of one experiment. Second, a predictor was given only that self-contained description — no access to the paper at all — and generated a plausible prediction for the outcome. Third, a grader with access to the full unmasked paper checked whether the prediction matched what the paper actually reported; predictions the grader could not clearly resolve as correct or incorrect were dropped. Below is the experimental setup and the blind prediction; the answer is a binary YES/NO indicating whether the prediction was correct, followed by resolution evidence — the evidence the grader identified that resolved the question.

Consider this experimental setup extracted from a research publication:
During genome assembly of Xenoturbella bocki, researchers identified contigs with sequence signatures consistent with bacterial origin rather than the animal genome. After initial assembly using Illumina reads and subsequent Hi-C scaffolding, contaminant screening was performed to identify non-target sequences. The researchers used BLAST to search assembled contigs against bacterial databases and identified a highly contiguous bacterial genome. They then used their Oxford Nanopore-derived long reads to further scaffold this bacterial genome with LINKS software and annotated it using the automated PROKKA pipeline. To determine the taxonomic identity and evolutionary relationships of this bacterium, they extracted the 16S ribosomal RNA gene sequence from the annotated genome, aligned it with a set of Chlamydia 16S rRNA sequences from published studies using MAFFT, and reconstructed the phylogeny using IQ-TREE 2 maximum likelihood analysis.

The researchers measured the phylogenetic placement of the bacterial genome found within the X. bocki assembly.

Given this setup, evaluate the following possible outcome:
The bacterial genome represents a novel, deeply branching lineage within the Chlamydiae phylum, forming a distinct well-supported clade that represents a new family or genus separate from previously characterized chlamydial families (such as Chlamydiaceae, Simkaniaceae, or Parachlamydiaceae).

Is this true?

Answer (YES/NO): NO